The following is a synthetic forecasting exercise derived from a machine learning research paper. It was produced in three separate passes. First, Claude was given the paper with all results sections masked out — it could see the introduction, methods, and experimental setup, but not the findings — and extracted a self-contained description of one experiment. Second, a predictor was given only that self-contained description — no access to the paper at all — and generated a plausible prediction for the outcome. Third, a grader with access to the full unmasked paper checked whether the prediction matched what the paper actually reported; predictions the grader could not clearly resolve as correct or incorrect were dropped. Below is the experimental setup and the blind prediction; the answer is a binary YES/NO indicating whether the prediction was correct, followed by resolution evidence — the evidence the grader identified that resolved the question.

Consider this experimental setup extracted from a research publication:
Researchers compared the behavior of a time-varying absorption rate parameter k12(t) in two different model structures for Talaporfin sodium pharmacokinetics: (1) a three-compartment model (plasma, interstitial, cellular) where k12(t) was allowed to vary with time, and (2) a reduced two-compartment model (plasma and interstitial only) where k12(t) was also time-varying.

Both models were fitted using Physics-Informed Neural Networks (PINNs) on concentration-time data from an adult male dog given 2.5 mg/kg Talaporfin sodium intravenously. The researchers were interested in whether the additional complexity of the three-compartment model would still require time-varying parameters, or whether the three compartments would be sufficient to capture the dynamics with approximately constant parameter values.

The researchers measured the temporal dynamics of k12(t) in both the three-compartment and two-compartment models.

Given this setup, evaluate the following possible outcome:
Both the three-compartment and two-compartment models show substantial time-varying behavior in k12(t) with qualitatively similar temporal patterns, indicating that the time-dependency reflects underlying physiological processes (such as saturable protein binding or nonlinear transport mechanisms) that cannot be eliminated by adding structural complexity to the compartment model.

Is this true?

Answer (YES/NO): NO